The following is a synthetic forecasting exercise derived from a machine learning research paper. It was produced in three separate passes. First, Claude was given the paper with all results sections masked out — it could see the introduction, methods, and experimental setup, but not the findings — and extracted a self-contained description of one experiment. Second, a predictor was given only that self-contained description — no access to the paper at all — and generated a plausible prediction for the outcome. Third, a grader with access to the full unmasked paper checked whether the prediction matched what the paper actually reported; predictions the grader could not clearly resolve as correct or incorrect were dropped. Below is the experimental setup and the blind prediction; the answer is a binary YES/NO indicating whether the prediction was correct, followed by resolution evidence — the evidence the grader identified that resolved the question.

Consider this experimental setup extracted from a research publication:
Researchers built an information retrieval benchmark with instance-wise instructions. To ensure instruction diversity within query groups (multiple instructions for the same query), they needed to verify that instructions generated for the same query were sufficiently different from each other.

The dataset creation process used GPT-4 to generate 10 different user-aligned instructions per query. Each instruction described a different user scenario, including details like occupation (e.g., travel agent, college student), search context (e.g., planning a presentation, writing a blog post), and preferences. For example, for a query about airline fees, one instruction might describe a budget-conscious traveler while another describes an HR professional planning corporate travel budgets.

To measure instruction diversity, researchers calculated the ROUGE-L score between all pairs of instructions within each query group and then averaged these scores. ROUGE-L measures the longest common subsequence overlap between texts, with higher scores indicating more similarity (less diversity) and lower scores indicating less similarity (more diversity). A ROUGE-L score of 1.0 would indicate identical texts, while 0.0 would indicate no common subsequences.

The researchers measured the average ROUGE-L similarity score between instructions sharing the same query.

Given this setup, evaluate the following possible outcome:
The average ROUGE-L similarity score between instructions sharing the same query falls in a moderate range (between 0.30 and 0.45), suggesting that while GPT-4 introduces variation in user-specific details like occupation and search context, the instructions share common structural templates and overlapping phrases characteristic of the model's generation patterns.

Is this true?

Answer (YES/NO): NO